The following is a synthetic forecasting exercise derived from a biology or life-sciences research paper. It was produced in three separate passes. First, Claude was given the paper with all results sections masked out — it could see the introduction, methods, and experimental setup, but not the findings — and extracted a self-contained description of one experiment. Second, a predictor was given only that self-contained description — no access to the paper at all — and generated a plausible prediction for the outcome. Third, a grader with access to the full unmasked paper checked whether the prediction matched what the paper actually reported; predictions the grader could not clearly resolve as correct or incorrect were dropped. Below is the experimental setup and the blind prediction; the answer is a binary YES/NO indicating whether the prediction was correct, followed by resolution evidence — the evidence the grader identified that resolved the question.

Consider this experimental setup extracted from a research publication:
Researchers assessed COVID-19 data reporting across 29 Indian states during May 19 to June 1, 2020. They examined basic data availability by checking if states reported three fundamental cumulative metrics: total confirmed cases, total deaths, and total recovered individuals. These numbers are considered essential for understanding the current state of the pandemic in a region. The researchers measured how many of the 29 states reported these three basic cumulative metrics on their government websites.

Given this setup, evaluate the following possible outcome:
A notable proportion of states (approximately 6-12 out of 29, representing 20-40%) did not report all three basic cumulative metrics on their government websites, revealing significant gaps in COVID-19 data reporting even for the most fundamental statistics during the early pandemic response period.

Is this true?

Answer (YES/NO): NO